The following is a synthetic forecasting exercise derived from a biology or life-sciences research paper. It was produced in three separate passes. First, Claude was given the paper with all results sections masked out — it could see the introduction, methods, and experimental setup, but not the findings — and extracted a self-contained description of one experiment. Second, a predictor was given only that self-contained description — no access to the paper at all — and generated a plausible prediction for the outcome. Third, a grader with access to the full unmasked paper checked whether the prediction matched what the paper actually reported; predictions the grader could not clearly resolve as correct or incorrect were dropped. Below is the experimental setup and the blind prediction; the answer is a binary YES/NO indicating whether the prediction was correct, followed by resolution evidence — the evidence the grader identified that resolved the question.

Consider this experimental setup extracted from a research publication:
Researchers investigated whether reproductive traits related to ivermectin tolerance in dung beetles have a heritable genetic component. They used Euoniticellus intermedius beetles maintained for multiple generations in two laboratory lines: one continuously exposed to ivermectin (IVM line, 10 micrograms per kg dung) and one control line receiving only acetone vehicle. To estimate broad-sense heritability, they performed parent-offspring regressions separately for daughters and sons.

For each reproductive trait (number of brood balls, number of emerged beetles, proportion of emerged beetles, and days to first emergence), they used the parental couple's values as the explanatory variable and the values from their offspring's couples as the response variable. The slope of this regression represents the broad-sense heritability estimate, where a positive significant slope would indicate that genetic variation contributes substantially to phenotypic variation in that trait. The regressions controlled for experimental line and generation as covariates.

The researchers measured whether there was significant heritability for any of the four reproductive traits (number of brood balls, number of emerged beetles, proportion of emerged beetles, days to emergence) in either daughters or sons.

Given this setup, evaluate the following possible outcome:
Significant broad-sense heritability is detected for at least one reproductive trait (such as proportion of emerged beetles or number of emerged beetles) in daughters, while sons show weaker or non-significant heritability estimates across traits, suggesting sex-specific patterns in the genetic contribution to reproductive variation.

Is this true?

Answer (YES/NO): NO